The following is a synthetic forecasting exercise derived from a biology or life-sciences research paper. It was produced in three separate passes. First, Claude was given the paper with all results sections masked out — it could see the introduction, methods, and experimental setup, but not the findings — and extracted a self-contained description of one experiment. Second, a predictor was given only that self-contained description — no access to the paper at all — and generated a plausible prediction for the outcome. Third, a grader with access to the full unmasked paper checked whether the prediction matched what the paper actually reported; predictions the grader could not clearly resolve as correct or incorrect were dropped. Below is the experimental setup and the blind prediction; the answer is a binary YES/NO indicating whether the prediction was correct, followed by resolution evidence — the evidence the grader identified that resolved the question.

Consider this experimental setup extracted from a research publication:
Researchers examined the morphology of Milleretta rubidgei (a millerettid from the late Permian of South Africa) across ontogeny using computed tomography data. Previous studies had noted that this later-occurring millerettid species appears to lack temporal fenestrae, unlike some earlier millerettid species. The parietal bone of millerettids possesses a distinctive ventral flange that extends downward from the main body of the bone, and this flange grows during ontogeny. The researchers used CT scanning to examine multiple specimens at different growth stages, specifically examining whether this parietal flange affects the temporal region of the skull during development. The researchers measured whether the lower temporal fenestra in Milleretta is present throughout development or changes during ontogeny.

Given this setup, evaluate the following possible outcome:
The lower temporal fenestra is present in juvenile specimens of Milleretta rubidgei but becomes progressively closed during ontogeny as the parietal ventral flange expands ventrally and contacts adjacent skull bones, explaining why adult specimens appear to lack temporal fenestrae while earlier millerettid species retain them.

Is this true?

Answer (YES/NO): NO